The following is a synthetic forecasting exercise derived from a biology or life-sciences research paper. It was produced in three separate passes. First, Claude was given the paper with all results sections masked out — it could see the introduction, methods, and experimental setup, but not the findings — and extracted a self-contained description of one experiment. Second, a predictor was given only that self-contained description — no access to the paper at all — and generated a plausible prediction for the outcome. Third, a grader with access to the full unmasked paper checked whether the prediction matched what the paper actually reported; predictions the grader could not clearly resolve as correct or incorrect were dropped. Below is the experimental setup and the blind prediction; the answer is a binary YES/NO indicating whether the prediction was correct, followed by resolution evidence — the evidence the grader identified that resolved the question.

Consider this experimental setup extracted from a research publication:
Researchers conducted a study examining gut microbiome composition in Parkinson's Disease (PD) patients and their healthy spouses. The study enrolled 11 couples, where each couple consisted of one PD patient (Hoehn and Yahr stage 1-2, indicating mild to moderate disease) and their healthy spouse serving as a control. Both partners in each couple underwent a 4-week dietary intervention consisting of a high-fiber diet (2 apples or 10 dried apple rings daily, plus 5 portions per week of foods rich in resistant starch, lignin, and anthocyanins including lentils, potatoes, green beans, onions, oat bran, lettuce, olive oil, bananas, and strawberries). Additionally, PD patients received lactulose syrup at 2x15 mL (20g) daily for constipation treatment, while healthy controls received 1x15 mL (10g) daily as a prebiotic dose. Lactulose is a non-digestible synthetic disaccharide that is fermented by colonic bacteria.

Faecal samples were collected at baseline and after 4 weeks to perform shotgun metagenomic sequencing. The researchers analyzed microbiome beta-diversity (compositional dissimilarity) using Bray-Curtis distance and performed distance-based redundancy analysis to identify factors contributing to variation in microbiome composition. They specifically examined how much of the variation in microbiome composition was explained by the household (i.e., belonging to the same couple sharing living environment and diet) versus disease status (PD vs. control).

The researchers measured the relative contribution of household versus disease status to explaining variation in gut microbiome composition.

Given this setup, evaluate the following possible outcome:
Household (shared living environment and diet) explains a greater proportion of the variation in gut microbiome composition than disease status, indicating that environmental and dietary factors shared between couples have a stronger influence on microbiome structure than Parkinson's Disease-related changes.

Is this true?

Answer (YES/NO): YES